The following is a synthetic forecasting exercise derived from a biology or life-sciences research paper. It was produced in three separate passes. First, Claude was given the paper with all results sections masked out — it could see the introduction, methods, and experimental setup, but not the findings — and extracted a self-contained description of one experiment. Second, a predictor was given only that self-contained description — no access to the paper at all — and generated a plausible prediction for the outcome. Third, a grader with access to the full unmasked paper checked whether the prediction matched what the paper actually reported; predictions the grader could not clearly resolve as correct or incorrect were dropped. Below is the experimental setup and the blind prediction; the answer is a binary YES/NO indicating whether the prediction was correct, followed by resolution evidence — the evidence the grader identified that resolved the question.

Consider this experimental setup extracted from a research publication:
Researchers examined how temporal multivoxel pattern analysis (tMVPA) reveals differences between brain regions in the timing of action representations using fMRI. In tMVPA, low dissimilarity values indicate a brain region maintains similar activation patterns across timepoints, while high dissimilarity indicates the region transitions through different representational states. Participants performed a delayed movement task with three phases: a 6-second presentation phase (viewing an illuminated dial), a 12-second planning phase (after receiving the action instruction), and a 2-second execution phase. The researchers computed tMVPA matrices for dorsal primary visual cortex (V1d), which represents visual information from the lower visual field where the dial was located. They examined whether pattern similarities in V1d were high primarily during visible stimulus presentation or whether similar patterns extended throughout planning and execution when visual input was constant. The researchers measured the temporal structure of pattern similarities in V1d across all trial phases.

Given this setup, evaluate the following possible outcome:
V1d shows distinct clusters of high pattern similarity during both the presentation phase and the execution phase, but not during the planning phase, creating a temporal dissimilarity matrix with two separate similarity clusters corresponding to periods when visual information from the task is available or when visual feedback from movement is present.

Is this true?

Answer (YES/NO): NO